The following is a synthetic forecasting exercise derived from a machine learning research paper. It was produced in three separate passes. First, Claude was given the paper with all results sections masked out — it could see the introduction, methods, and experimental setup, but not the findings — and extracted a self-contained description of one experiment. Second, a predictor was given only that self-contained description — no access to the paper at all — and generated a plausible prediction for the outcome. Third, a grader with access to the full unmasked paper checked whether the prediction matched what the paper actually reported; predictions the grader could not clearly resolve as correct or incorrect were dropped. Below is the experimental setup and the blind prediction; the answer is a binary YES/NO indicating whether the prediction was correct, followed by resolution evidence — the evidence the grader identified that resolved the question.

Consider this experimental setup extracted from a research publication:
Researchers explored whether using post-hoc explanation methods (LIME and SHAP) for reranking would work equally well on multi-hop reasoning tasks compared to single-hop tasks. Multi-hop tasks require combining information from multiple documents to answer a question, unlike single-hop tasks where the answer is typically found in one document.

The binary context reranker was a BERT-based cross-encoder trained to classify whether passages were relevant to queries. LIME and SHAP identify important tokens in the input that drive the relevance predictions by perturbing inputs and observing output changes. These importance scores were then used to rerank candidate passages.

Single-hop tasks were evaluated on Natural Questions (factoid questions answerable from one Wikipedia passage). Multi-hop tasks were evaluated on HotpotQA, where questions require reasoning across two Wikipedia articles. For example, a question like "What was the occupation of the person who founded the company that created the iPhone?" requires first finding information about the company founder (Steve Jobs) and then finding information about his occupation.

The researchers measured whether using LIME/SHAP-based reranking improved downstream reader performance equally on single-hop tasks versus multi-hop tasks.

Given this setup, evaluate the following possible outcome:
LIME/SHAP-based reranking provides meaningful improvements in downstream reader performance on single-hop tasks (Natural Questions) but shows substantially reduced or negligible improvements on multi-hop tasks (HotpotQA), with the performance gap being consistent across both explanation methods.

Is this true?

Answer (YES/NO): NO